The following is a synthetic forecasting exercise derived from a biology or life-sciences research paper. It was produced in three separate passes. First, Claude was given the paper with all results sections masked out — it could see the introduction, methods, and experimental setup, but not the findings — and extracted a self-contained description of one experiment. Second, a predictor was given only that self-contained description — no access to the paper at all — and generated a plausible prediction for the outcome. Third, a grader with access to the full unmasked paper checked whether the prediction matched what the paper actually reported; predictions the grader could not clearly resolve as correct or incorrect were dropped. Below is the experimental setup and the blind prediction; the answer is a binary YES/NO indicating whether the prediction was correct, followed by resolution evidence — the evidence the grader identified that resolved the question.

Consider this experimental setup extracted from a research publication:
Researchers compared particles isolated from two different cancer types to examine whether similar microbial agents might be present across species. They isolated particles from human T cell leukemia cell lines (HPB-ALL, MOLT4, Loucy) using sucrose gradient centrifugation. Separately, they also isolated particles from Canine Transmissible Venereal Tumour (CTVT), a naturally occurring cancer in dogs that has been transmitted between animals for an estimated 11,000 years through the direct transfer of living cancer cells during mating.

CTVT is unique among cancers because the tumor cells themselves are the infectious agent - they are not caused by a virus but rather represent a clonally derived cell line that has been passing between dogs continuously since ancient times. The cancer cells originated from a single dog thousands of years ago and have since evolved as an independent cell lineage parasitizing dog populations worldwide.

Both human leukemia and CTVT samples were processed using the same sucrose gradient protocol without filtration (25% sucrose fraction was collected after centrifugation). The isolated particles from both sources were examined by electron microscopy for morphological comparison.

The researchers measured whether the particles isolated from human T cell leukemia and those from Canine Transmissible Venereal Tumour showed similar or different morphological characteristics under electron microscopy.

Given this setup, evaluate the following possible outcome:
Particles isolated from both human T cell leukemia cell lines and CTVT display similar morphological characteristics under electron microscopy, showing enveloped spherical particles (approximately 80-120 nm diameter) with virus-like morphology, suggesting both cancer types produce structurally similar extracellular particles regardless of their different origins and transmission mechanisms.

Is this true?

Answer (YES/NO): NO